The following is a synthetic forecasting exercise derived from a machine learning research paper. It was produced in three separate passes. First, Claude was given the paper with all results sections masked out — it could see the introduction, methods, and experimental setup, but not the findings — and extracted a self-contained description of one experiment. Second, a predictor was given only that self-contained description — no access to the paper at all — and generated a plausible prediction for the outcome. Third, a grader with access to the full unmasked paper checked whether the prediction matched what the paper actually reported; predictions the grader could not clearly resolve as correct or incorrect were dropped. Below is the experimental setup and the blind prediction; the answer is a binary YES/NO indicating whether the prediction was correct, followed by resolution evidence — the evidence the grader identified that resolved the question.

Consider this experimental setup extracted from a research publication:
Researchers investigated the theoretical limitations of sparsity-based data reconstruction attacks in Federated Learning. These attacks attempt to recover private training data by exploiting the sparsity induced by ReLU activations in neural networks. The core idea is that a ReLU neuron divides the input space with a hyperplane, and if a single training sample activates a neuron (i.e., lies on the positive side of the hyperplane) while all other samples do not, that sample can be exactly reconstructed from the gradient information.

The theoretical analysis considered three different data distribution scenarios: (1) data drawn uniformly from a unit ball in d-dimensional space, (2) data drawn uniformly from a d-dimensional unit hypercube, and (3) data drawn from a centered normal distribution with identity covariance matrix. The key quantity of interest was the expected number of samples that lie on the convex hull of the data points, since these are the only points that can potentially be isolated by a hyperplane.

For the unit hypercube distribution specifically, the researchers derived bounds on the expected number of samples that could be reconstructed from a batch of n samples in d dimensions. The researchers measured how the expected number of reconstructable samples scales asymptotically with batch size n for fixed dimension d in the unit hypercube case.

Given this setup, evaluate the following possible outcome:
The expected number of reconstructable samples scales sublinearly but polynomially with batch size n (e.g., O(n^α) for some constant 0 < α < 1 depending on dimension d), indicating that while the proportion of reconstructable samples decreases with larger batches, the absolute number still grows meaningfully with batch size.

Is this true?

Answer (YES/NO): NO